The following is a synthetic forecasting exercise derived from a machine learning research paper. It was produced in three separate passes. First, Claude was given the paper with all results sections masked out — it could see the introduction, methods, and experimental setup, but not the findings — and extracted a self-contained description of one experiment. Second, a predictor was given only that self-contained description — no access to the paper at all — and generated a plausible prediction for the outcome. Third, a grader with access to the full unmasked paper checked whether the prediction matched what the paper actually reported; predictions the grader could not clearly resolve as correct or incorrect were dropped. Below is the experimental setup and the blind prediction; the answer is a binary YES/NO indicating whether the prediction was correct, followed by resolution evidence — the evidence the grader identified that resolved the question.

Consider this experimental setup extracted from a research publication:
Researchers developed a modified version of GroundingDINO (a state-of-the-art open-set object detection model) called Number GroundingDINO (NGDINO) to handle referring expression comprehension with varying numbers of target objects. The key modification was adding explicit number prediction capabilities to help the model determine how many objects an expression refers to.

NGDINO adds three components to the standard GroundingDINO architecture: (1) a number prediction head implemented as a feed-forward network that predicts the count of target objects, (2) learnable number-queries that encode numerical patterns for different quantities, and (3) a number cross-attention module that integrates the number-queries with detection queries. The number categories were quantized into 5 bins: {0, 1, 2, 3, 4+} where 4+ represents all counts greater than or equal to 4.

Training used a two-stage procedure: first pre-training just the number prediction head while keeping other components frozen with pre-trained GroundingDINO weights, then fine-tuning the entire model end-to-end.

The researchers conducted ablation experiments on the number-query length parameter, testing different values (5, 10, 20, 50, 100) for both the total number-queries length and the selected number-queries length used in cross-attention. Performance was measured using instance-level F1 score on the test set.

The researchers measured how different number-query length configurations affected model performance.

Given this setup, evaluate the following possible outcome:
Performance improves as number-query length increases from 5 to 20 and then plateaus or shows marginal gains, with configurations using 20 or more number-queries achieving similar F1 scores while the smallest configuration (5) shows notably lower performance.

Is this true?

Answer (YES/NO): NO